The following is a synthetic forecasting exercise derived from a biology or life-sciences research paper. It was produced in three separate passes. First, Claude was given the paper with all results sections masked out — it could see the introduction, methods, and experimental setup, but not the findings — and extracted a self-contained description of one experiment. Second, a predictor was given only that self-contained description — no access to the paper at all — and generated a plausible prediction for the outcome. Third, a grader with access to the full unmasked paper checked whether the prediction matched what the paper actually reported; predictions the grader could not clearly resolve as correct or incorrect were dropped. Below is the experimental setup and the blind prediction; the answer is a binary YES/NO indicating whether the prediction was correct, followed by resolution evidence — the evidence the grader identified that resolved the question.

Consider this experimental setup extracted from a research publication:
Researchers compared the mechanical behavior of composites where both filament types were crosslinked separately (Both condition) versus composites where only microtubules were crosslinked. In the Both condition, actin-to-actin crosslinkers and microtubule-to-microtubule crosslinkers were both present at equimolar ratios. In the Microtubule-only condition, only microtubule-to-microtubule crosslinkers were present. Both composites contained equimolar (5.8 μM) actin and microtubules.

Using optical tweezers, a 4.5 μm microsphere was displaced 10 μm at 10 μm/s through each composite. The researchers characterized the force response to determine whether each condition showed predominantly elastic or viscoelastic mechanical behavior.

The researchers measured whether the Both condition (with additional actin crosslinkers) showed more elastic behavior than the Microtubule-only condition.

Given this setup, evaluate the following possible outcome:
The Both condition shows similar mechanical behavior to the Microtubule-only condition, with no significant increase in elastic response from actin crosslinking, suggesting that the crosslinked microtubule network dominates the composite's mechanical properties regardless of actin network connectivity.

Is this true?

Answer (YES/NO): NO